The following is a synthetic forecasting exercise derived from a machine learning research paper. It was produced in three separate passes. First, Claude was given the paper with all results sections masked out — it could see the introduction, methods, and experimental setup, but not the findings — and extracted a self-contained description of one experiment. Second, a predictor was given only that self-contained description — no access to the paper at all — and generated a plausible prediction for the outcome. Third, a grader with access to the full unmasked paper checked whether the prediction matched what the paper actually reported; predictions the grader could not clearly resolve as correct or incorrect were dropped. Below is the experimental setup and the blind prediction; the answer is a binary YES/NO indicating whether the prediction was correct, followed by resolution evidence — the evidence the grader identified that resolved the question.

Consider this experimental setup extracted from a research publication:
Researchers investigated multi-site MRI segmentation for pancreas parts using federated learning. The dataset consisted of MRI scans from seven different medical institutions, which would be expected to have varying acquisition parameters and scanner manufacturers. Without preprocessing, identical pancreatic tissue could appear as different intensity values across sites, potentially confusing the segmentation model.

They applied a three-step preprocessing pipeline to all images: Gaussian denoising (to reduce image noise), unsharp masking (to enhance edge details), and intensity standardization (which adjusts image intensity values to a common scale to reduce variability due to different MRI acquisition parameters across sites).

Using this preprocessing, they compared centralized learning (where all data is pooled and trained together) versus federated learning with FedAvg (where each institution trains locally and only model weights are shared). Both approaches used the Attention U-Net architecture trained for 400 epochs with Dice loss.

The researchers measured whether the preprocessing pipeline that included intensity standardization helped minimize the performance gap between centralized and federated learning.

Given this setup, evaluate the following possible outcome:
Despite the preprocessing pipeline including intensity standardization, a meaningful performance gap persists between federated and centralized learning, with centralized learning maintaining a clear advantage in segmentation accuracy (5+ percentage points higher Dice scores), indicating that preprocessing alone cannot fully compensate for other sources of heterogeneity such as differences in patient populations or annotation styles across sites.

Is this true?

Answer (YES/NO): NO